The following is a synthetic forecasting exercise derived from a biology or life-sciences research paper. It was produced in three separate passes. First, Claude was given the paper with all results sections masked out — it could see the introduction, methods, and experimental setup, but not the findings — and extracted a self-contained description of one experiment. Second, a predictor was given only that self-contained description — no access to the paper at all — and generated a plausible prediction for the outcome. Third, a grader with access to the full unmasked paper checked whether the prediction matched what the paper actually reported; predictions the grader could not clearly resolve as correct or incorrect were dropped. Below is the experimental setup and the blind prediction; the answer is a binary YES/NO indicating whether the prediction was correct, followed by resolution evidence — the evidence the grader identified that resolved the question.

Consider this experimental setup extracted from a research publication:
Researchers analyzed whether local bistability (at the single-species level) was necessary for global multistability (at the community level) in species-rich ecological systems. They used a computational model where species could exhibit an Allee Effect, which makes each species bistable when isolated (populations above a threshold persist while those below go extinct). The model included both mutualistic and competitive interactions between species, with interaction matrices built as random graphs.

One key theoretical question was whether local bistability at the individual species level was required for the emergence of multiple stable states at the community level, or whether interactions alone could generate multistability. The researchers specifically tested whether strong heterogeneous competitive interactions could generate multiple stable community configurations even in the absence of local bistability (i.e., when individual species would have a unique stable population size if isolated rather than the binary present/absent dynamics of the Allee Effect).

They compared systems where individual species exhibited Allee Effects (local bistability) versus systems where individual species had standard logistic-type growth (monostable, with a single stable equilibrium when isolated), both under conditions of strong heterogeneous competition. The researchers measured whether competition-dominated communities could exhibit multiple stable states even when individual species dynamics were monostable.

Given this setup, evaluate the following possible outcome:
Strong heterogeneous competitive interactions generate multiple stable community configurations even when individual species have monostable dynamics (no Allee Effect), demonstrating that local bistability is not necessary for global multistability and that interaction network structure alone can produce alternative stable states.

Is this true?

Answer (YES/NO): YES